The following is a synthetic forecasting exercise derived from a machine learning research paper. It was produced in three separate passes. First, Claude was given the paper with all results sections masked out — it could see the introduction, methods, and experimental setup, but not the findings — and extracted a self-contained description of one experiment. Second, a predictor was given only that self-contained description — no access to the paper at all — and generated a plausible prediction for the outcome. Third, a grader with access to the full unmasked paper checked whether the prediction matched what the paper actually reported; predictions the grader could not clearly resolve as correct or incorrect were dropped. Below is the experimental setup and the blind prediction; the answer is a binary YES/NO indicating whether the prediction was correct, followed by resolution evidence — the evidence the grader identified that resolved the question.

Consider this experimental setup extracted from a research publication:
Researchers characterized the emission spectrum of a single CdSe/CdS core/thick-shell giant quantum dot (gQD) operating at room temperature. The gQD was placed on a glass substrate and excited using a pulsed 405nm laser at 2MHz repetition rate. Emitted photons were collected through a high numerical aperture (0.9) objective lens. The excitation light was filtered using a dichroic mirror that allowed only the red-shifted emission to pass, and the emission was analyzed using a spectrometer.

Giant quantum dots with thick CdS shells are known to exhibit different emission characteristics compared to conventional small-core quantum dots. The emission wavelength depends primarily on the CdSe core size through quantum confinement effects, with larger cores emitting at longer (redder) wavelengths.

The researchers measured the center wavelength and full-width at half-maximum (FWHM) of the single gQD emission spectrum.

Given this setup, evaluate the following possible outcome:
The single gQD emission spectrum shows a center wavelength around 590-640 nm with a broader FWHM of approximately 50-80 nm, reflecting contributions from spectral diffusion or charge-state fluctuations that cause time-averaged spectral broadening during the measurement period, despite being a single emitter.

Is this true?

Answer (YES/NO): NO